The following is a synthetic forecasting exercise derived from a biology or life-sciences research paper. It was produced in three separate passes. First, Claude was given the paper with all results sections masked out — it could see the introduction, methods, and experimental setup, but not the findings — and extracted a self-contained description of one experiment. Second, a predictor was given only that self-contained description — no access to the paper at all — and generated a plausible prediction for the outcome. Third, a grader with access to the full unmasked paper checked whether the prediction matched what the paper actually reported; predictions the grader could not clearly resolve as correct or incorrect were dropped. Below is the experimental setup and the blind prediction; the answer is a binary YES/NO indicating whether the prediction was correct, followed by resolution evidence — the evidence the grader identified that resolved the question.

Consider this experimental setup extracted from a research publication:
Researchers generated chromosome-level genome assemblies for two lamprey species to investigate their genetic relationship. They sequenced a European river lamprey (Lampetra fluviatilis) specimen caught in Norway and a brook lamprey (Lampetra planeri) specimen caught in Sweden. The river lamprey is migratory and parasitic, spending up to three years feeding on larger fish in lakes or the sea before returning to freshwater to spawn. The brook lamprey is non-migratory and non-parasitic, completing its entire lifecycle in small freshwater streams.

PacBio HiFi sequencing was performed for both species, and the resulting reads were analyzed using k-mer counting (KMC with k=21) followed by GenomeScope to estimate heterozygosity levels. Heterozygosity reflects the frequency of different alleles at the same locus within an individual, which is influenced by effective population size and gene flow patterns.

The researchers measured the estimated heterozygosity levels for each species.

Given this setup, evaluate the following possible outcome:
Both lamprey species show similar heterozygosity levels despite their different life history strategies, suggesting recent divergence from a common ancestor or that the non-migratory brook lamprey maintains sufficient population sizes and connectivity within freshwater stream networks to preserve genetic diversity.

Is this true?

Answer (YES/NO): YES